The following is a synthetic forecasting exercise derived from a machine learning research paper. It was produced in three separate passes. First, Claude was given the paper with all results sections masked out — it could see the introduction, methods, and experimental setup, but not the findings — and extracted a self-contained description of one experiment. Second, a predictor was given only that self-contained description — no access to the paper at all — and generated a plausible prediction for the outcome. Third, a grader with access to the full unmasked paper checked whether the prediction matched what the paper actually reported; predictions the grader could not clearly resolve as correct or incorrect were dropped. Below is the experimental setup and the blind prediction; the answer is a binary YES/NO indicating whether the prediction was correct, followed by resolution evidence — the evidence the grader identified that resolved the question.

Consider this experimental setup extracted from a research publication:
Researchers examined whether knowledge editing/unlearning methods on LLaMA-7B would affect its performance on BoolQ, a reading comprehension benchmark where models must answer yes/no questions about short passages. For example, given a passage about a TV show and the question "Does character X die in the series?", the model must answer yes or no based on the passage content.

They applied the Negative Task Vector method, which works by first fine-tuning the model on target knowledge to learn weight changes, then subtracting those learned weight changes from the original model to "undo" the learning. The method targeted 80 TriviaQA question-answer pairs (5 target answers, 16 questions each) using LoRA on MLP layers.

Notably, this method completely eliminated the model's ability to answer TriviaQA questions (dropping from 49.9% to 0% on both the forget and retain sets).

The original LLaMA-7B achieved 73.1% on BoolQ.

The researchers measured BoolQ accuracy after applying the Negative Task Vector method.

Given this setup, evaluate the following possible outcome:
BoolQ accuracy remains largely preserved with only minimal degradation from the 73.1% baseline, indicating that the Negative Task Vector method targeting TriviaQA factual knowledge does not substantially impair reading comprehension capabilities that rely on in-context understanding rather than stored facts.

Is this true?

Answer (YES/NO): NO